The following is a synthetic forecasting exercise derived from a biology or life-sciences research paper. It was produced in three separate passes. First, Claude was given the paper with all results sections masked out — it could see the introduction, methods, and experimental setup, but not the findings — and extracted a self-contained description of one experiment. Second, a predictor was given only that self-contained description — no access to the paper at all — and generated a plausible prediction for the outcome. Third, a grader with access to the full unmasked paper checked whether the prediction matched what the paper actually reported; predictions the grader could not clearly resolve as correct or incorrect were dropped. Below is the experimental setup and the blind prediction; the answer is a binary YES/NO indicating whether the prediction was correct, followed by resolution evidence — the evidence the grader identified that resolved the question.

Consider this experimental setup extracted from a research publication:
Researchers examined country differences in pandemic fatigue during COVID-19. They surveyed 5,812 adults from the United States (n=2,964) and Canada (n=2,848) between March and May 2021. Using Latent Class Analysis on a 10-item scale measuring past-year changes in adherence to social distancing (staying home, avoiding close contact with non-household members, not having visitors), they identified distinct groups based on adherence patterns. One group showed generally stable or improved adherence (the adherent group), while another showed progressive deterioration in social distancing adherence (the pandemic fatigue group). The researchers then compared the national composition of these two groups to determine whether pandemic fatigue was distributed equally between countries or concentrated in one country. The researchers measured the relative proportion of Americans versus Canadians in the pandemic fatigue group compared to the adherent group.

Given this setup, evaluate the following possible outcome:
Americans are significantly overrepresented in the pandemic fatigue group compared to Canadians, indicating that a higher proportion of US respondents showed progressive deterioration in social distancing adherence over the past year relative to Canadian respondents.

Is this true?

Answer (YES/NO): YES